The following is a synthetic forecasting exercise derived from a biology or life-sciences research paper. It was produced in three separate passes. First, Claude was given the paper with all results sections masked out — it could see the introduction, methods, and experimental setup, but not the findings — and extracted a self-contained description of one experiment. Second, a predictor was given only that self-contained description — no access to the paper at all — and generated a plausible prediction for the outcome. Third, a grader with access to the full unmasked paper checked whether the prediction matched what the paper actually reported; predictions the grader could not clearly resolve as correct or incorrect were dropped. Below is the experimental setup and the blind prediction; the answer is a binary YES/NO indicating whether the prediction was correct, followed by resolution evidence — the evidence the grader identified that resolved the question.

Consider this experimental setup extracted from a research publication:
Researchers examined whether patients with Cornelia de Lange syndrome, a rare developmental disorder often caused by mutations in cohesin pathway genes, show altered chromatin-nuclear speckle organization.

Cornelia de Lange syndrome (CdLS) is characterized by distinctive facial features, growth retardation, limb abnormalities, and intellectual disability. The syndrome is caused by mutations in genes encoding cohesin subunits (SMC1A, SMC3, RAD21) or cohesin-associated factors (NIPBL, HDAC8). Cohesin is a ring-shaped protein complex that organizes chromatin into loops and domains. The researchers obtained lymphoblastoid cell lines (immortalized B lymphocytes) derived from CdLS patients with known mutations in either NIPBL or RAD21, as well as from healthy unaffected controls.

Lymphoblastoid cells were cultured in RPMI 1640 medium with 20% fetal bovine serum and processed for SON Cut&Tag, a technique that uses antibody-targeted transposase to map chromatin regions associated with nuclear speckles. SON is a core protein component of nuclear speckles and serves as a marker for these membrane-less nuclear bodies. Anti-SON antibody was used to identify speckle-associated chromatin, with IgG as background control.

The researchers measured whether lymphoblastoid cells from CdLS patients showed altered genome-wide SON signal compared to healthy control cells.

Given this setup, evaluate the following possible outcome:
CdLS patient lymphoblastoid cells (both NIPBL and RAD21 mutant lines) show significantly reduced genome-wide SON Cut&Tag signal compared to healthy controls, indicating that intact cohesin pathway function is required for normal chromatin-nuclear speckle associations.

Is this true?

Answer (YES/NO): NO